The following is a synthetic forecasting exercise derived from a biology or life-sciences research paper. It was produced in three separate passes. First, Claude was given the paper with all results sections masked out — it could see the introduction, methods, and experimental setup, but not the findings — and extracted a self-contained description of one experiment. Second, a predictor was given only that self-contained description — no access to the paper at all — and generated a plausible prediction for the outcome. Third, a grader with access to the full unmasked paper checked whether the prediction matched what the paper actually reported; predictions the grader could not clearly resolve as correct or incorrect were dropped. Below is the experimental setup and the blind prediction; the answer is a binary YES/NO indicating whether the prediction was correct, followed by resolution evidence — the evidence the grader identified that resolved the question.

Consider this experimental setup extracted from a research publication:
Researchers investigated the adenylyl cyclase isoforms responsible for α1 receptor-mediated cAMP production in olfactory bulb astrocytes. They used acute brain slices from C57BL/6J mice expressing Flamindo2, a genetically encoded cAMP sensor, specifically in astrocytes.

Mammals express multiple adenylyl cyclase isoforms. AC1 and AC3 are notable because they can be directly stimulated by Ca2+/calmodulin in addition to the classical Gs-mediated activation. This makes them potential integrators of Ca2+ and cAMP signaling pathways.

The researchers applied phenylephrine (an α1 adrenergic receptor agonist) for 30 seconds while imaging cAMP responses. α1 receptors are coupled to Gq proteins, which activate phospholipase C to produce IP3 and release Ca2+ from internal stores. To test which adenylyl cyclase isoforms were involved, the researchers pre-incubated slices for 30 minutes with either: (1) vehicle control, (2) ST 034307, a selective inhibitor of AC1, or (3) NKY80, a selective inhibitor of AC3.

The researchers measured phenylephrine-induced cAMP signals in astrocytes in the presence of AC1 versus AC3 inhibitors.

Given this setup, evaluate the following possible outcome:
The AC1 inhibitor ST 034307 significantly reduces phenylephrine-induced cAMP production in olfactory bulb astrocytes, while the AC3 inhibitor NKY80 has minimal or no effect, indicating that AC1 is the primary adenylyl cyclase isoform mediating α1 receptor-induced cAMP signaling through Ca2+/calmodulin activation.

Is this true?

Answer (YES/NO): NO